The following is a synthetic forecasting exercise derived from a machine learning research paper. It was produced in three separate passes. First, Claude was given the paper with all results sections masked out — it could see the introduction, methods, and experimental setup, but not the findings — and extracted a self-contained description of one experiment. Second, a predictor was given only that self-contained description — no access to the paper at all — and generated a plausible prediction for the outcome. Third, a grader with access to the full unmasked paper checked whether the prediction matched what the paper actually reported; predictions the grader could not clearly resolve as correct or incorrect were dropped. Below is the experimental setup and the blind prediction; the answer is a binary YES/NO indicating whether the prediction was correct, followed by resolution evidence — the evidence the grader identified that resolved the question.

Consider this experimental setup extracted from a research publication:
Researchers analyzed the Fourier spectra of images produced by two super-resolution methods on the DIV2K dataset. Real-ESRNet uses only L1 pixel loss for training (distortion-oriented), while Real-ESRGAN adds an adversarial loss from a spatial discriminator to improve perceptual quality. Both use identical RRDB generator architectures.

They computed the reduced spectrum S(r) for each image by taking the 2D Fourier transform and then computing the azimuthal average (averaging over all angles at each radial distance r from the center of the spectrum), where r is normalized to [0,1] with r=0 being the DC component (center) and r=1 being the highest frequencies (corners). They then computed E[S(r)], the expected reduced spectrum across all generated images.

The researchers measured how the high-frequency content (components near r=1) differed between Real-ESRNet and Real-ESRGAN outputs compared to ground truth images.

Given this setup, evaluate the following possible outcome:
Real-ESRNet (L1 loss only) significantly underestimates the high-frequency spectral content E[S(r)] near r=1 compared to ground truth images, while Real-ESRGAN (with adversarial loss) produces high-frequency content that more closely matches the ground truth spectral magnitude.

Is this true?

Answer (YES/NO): YES